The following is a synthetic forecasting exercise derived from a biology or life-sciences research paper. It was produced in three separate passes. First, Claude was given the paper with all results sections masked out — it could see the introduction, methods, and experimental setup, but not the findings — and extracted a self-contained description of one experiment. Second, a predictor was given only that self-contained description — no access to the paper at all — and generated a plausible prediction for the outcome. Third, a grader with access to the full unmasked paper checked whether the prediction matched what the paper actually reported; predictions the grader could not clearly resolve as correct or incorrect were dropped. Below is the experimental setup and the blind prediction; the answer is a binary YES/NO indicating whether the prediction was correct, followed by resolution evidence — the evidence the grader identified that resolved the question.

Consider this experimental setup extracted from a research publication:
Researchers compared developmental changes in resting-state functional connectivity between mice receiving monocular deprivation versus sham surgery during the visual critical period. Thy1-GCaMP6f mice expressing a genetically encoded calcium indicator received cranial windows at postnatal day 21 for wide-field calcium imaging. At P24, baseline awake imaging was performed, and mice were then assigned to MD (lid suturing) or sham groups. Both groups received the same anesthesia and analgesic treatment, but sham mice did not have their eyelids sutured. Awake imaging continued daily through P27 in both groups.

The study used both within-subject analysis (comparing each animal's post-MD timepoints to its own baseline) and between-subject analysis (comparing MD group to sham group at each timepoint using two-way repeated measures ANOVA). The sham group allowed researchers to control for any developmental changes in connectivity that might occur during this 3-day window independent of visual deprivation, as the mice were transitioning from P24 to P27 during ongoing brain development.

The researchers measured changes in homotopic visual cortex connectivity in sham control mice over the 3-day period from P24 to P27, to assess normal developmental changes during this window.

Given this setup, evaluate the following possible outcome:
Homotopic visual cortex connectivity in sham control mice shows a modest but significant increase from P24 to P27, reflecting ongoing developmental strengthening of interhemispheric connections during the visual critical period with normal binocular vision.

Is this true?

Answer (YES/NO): YES